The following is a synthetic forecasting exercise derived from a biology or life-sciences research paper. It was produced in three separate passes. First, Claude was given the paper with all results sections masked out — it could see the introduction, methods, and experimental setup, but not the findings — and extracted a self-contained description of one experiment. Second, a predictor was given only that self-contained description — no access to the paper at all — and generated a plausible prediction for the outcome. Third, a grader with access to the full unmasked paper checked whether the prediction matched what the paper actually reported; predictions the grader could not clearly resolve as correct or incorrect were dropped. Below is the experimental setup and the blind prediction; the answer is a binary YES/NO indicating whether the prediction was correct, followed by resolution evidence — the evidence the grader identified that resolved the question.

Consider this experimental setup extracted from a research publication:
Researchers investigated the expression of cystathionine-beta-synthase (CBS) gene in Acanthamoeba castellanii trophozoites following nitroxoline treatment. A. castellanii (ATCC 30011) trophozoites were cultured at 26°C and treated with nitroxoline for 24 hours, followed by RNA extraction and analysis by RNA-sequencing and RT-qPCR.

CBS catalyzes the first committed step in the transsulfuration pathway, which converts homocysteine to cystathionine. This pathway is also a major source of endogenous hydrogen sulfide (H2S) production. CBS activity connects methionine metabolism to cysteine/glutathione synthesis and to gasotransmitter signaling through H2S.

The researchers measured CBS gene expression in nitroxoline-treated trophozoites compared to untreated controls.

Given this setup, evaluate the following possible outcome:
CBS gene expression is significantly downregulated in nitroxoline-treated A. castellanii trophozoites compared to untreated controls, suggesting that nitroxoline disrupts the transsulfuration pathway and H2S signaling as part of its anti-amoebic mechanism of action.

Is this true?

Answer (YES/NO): YES